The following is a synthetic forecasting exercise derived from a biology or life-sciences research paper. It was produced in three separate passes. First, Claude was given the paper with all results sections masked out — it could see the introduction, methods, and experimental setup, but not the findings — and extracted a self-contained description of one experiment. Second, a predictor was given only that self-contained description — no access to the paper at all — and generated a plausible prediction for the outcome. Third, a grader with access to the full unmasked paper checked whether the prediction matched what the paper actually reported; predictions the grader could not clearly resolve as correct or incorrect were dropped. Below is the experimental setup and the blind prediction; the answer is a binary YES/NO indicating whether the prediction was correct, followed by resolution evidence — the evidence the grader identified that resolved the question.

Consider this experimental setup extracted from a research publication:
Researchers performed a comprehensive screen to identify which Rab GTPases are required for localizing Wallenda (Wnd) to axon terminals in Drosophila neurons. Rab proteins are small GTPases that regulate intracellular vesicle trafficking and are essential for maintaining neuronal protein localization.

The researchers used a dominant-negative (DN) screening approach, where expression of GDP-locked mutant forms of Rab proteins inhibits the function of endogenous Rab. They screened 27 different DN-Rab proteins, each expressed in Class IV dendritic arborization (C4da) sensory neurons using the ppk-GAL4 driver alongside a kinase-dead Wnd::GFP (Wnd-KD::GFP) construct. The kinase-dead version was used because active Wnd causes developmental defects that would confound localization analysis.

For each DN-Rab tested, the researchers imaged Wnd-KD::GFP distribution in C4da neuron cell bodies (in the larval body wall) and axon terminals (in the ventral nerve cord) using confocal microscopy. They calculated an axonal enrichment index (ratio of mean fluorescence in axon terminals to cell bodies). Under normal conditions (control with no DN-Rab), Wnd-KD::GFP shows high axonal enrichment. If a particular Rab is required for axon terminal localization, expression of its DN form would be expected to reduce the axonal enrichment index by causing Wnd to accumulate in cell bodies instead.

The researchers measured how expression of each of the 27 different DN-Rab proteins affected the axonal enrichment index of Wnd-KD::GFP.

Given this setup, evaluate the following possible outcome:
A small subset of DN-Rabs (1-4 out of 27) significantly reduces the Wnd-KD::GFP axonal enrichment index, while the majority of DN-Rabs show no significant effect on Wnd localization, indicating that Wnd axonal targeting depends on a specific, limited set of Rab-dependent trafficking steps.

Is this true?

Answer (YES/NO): YES